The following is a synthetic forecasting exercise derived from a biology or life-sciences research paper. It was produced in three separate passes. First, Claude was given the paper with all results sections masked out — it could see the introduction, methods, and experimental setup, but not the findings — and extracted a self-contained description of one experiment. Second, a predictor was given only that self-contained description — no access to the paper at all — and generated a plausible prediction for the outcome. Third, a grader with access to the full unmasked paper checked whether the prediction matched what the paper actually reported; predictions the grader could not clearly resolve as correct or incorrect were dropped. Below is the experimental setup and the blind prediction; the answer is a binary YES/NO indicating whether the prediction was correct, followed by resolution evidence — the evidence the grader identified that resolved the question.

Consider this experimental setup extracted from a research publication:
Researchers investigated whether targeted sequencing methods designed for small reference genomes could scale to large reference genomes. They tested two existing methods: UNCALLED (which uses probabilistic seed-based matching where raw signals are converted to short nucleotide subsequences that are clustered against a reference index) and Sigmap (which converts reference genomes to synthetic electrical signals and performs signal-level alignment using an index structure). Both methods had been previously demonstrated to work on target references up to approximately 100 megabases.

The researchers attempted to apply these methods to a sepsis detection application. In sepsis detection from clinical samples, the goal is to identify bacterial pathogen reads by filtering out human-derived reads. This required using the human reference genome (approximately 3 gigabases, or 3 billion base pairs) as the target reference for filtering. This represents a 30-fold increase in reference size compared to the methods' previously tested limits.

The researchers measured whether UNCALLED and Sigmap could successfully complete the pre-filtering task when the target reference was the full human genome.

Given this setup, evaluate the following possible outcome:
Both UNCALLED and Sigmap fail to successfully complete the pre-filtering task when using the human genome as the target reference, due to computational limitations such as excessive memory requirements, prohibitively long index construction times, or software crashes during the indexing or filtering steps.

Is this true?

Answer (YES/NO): YES